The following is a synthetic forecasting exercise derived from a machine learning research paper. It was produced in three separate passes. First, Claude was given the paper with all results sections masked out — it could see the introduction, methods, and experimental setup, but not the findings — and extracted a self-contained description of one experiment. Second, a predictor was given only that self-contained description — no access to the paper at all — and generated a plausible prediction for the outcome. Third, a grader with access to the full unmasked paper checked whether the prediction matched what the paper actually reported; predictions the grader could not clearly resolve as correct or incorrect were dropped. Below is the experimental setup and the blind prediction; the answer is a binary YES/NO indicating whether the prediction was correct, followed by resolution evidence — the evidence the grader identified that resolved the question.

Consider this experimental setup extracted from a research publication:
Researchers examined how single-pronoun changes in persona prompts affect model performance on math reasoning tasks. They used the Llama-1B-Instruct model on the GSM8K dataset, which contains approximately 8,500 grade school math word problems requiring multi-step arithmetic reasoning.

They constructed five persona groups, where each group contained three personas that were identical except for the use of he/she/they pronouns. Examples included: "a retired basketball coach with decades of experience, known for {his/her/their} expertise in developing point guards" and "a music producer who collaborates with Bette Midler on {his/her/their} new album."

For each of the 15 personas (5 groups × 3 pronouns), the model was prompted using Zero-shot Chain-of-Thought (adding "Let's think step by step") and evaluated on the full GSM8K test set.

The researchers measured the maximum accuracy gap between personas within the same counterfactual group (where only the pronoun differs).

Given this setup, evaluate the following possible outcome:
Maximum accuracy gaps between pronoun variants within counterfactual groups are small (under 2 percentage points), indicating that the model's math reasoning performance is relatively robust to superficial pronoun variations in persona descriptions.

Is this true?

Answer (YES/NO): NO